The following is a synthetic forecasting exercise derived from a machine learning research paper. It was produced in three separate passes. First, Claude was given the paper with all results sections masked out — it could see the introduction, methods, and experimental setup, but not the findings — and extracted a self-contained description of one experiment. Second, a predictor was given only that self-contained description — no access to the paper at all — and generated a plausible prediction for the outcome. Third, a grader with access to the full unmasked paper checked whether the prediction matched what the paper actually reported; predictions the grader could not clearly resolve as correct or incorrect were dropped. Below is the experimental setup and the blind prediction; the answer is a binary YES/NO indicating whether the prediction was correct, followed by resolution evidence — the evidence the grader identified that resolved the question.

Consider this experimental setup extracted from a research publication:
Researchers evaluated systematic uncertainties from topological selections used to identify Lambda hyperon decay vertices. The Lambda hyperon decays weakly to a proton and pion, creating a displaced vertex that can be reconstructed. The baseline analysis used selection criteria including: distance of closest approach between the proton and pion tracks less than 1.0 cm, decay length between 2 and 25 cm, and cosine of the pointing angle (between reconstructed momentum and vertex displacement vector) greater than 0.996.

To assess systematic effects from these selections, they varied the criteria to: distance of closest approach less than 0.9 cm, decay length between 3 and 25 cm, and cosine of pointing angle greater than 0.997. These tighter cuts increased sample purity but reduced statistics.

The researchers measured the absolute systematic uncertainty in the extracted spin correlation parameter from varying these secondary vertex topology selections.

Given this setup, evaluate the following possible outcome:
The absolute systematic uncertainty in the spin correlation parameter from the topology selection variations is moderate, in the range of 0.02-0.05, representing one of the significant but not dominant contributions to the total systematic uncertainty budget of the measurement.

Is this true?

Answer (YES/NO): NO